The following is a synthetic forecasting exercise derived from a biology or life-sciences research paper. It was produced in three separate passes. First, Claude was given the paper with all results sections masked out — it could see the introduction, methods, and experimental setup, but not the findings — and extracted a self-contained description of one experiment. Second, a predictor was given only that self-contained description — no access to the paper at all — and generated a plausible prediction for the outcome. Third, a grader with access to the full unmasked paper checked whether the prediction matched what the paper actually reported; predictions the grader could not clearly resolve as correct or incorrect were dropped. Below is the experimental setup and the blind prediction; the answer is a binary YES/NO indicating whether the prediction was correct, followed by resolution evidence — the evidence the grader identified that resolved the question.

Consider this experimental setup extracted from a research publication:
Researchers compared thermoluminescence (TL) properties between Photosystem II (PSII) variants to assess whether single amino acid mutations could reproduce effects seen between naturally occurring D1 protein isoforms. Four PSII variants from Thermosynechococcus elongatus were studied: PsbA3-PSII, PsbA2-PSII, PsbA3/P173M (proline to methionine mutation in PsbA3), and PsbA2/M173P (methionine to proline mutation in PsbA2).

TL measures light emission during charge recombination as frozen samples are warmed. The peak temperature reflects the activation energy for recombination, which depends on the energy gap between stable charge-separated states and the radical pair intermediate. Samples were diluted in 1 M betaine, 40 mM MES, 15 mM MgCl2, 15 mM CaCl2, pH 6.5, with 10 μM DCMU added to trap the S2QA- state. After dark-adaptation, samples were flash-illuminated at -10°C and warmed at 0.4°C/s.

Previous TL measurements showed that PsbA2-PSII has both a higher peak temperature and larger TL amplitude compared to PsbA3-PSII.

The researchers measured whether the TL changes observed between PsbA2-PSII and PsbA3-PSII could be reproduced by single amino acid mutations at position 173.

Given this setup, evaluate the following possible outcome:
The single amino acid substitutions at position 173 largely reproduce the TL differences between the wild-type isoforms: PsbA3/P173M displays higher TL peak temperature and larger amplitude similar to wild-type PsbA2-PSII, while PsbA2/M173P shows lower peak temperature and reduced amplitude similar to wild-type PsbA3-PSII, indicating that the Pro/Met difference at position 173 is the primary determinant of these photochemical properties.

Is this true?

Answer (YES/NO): NO